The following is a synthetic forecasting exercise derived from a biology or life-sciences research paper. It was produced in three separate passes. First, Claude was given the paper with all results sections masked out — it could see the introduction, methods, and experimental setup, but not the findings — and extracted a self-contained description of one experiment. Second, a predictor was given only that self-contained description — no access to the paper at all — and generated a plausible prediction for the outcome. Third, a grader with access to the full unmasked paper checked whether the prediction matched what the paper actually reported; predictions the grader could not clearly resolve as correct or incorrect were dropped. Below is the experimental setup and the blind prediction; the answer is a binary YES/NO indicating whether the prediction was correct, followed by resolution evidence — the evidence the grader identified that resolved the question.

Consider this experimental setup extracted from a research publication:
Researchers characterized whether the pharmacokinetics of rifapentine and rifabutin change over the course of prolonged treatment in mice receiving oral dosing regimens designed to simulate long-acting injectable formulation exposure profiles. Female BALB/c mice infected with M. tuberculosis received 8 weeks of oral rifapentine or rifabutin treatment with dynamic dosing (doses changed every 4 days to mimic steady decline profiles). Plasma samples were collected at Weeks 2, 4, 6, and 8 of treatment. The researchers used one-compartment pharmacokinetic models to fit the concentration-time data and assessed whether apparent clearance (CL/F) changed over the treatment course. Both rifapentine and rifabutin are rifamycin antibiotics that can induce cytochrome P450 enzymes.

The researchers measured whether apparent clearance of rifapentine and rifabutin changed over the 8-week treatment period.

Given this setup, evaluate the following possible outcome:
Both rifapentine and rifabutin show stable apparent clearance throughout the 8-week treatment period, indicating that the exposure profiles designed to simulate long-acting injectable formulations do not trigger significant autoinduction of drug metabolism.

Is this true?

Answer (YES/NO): NO